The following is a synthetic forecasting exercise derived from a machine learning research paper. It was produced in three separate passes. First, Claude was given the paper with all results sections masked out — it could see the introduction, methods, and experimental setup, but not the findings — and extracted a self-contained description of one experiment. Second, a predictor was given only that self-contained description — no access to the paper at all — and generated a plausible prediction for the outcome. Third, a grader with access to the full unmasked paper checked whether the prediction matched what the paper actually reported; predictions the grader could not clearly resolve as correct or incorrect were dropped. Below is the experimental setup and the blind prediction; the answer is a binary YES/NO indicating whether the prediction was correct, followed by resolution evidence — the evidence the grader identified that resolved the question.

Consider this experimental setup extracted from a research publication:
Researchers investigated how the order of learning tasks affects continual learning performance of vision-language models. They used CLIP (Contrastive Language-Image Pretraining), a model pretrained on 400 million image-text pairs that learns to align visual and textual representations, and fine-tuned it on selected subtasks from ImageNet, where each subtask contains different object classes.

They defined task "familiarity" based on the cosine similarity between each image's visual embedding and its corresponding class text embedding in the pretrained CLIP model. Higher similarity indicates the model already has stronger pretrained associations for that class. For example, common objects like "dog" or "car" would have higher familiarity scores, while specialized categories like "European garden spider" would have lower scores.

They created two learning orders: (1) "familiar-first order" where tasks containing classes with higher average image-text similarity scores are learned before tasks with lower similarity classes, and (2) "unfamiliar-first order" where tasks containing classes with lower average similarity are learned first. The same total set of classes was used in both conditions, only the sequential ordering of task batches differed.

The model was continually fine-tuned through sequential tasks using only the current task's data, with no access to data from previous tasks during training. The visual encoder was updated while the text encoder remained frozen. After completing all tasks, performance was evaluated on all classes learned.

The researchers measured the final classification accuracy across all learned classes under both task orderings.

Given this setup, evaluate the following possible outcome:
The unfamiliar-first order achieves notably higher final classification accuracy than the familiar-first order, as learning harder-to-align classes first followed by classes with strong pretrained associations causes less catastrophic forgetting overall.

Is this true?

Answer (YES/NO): NO